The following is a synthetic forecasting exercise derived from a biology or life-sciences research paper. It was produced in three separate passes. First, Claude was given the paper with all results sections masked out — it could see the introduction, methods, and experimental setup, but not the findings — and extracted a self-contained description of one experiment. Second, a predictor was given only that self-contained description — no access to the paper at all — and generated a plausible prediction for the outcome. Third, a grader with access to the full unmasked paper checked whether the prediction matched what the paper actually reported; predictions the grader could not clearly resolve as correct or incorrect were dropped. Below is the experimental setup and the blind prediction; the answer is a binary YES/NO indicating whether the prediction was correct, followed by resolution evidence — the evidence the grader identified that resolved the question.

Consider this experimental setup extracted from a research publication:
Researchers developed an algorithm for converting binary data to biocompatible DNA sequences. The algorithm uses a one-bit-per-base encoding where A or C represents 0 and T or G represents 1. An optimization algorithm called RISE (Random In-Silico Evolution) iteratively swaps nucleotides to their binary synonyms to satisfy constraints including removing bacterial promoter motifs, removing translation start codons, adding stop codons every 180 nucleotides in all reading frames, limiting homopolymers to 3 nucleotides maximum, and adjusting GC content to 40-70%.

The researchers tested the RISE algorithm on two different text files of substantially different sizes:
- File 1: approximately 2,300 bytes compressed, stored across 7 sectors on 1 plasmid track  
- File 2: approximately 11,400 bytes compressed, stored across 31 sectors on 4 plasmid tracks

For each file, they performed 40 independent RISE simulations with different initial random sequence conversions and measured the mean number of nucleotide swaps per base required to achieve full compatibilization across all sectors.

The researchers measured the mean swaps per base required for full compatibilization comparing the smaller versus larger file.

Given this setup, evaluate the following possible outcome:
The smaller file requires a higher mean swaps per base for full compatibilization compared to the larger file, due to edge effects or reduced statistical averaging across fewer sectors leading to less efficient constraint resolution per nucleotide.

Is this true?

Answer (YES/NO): YES